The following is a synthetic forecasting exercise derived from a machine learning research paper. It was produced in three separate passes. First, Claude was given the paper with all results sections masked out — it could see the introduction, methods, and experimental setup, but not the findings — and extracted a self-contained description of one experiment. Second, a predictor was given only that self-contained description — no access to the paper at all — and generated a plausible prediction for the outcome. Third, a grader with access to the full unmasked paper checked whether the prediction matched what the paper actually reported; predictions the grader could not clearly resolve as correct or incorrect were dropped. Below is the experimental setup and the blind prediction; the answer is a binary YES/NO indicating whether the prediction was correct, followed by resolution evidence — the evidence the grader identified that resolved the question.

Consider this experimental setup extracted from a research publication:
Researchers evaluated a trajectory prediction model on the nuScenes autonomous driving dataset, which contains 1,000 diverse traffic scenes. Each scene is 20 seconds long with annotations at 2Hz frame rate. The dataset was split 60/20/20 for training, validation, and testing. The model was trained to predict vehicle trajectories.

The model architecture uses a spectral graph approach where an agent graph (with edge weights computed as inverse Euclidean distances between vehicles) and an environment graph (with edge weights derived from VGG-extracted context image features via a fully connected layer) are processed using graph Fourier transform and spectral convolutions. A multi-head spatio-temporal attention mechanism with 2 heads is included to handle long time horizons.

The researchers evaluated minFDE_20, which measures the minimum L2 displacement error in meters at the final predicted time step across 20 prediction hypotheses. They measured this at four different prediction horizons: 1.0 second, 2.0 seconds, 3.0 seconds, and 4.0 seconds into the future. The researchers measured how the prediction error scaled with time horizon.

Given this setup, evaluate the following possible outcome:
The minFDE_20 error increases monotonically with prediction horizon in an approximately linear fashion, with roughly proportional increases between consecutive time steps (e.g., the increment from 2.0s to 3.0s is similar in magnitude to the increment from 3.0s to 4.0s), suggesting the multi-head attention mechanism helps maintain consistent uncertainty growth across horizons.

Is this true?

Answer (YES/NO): NO